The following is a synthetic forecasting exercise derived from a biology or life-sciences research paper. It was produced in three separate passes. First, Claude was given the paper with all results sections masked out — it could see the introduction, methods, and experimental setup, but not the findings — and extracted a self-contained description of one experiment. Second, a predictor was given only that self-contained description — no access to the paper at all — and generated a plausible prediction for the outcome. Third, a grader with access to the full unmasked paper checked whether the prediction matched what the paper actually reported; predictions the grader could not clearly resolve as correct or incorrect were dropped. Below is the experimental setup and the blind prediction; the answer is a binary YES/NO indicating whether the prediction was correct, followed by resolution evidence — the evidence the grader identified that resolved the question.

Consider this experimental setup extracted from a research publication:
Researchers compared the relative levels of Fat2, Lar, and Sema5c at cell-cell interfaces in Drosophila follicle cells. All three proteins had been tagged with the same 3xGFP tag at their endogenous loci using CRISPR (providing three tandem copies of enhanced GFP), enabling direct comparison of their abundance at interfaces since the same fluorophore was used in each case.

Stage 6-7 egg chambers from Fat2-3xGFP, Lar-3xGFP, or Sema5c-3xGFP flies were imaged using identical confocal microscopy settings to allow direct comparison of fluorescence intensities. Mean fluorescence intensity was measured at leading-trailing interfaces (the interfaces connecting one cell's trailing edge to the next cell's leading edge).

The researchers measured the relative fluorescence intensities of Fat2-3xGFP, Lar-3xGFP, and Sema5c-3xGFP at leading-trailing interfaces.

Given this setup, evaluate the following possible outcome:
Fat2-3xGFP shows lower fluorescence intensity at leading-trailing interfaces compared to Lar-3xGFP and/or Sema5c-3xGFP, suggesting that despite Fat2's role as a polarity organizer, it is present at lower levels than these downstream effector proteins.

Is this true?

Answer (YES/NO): NO